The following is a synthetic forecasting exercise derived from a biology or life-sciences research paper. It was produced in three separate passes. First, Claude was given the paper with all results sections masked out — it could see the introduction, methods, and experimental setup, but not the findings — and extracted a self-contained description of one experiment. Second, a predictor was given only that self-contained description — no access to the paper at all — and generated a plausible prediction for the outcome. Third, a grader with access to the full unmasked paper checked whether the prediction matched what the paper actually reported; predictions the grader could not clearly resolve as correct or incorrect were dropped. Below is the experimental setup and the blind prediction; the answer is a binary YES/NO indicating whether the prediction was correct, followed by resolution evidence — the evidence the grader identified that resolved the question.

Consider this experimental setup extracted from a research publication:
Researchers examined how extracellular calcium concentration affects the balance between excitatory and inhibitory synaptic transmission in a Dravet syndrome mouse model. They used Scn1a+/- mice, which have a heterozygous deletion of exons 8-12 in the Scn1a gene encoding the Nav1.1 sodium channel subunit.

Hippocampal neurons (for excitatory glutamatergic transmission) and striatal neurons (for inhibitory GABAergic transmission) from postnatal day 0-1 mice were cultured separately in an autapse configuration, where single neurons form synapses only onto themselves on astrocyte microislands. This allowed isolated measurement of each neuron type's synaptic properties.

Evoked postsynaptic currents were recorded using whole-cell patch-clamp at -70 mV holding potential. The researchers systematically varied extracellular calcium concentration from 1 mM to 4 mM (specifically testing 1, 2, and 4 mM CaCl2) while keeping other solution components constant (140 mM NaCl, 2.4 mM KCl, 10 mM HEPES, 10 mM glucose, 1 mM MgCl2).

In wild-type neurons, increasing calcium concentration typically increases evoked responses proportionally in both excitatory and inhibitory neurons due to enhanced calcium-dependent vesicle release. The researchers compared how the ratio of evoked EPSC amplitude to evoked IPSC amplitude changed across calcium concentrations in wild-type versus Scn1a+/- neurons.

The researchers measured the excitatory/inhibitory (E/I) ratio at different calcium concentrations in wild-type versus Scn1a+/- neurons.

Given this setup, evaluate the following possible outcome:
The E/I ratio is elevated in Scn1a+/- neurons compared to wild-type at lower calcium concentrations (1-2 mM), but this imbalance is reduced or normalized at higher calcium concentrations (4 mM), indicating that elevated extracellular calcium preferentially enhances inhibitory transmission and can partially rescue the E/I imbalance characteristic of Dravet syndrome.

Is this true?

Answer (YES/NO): NO